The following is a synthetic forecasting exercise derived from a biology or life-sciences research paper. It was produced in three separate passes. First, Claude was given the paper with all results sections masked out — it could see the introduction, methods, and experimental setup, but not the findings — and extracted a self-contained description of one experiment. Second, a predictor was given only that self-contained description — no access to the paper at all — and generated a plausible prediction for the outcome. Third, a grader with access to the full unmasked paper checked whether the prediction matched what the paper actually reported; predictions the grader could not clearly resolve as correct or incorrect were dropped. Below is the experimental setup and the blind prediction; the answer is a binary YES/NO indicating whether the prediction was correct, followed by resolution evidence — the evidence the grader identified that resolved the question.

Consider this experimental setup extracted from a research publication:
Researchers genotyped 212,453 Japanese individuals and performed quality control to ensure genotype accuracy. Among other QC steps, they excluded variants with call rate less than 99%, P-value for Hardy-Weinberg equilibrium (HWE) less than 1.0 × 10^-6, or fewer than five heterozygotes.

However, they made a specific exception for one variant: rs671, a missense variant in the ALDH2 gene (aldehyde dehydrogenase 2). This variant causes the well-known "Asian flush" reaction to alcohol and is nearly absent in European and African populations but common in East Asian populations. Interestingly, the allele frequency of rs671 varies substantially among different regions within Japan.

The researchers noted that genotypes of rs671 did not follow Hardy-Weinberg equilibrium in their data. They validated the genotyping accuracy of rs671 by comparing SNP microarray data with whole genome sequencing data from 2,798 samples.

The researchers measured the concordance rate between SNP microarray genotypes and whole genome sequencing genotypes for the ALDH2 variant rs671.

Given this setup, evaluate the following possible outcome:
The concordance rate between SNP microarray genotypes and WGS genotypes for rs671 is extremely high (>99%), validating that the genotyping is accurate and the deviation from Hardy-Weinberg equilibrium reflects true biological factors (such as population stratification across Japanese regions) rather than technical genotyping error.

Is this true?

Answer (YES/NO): YES